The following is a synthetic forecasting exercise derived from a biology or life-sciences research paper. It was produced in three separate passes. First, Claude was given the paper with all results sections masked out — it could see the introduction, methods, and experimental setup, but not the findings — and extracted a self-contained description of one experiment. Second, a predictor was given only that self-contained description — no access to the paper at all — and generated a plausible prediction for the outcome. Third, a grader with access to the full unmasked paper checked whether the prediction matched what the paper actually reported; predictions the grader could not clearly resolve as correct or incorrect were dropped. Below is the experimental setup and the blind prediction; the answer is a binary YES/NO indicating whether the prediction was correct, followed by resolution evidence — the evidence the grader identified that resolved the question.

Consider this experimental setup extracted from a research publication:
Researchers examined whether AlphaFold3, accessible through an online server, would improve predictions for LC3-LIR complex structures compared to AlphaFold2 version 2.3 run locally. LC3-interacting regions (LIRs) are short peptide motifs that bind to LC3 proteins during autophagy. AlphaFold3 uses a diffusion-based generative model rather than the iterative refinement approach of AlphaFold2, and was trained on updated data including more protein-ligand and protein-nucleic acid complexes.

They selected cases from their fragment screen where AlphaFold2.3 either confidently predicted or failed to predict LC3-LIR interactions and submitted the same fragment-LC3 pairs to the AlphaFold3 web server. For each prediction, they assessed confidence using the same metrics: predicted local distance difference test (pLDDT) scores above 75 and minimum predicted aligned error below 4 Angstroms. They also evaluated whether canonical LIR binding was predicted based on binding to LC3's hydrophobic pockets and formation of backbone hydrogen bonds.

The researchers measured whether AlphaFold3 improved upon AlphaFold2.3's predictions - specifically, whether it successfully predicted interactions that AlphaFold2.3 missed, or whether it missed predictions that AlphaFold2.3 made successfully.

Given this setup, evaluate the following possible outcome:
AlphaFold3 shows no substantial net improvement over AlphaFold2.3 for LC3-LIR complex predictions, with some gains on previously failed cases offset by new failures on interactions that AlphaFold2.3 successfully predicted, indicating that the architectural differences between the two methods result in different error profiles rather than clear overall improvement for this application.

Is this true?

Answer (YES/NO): NO